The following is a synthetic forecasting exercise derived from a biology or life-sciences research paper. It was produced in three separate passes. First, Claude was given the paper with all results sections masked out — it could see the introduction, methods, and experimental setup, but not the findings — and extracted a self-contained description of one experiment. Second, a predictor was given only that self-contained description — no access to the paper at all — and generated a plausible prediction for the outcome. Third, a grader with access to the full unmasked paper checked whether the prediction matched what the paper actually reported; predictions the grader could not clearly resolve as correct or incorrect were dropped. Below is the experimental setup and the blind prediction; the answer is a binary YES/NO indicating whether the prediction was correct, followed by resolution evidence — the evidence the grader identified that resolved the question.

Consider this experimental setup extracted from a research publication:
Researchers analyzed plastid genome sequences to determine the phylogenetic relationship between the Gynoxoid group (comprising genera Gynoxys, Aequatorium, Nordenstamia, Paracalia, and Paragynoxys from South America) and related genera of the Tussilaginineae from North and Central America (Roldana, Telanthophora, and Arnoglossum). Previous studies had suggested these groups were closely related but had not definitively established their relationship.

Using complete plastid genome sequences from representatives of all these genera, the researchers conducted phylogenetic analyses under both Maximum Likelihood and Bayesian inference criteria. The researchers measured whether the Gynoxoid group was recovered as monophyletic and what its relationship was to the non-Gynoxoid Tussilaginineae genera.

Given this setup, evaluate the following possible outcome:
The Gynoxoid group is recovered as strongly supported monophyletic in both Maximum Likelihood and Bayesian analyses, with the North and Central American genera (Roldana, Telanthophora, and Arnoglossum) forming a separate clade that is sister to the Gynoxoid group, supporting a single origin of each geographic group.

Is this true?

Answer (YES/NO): YES